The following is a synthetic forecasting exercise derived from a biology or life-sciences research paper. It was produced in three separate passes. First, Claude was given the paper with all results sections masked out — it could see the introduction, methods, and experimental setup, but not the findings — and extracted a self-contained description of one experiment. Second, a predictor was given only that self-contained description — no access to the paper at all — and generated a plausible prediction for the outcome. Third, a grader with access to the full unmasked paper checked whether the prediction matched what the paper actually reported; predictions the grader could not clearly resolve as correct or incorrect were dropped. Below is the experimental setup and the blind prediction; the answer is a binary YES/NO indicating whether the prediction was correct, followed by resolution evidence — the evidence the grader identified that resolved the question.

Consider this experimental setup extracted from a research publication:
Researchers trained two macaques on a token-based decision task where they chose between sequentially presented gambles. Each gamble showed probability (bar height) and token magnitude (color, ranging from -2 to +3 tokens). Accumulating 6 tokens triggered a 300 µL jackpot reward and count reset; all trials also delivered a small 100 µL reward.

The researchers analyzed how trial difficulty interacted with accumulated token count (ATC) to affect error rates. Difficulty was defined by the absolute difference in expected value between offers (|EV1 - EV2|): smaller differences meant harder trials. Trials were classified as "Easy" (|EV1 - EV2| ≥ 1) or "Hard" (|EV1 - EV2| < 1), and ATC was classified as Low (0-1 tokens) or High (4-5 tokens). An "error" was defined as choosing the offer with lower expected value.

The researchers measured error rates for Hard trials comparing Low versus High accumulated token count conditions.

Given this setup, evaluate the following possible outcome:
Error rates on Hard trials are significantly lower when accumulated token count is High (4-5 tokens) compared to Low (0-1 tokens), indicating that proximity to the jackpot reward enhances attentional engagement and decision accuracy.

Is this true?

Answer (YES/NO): YES